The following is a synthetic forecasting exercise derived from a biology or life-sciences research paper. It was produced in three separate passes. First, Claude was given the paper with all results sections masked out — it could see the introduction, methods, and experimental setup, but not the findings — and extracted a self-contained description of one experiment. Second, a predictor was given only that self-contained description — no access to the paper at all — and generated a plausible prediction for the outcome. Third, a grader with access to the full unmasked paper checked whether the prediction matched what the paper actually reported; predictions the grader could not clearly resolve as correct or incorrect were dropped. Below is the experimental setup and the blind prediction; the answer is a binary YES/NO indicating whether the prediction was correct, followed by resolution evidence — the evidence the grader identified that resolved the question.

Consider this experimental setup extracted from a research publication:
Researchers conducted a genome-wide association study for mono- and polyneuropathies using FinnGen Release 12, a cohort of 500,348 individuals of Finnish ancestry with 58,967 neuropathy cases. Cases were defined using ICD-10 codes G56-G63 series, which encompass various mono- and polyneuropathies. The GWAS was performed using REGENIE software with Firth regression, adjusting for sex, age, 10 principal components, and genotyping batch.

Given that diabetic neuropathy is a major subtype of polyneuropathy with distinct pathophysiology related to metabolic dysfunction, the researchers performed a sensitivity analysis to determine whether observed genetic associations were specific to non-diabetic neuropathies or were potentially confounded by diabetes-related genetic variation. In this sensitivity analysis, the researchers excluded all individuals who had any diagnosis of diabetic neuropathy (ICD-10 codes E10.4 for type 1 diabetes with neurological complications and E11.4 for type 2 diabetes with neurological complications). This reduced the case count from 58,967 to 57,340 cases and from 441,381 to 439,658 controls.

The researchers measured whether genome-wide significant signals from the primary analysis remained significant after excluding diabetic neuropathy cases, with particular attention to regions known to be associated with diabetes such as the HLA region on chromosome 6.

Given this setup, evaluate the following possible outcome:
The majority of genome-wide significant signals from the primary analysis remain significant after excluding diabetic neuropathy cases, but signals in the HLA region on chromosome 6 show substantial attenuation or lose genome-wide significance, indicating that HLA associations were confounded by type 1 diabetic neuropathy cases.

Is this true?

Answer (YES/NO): NO